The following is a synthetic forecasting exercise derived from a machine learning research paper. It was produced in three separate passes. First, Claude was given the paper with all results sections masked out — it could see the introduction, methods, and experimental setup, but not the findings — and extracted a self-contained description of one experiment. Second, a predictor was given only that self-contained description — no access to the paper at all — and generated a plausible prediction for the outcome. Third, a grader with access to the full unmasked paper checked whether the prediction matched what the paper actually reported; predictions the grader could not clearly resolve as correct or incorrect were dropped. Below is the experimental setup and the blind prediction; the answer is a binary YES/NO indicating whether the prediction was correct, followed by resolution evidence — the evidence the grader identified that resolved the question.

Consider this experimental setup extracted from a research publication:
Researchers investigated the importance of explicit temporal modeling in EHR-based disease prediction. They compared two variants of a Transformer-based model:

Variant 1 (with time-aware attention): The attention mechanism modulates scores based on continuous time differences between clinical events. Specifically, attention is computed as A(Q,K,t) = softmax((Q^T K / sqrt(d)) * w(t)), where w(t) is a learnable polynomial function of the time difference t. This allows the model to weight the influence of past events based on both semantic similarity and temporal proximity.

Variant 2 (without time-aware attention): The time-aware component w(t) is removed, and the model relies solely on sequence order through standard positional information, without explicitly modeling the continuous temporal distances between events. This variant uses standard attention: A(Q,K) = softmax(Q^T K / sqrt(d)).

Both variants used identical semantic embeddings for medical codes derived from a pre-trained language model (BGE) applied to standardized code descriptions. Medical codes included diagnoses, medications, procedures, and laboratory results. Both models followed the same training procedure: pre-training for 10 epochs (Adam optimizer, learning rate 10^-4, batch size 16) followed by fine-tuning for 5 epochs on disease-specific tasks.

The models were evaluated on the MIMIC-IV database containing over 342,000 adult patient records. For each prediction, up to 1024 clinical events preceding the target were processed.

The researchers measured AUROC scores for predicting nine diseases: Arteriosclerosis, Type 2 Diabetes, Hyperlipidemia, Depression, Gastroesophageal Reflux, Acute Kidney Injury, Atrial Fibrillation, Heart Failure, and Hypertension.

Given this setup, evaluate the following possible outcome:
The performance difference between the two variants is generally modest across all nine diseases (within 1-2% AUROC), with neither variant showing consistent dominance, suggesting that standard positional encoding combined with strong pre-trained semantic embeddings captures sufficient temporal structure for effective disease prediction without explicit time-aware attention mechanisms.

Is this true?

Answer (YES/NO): NO